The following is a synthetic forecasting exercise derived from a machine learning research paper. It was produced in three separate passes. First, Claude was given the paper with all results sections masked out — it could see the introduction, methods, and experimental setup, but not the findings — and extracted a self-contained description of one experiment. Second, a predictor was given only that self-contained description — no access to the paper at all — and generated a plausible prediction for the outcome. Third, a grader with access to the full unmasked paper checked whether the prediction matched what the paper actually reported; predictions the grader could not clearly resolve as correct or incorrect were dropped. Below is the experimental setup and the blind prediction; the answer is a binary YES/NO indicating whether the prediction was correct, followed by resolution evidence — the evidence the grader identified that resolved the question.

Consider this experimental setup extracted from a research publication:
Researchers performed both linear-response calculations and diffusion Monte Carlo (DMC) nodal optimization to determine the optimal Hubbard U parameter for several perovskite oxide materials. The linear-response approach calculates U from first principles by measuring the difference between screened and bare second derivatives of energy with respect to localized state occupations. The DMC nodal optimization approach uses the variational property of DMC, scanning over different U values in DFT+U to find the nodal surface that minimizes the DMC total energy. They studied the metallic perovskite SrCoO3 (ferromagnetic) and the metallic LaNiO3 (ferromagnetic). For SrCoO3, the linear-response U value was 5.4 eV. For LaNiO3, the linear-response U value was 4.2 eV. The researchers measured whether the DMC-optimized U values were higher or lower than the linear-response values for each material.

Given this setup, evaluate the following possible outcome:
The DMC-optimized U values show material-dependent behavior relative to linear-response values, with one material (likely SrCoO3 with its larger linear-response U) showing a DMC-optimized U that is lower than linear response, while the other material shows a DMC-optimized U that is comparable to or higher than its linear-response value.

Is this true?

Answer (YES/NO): YES